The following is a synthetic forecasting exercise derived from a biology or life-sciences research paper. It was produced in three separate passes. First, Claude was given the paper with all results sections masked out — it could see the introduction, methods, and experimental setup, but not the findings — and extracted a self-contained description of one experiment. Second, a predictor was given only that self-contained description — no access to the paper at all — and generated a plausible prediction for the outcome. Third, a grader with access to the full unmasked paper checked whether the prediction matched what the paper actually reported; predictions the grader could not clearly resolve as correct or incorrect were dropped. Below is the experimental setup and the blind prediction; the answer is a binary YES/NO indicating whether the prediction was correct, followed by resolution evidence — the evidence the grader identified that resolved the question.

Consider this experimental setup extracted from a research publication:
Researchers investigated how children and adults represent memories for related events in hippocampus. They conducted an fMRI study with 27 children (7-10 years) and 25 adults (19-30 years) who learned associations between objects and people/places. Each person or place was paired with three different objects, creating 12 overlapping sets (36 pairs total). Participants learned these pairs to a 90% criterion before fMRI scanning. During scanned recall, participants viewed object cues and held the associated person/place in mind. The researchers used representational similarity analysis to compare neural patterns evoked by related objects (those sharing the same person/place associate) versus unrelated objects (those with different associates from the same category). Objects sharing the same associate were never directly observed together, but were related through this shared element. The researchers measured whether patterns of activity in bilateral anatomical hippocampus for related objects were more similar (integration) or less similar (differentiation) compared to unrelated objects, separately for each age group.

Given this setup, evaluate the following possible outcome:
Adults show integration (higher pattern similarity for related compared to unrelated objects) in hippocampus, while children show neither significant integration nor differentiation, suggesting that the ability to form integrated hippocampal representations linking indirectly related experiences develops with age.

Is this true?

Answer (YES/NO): NO